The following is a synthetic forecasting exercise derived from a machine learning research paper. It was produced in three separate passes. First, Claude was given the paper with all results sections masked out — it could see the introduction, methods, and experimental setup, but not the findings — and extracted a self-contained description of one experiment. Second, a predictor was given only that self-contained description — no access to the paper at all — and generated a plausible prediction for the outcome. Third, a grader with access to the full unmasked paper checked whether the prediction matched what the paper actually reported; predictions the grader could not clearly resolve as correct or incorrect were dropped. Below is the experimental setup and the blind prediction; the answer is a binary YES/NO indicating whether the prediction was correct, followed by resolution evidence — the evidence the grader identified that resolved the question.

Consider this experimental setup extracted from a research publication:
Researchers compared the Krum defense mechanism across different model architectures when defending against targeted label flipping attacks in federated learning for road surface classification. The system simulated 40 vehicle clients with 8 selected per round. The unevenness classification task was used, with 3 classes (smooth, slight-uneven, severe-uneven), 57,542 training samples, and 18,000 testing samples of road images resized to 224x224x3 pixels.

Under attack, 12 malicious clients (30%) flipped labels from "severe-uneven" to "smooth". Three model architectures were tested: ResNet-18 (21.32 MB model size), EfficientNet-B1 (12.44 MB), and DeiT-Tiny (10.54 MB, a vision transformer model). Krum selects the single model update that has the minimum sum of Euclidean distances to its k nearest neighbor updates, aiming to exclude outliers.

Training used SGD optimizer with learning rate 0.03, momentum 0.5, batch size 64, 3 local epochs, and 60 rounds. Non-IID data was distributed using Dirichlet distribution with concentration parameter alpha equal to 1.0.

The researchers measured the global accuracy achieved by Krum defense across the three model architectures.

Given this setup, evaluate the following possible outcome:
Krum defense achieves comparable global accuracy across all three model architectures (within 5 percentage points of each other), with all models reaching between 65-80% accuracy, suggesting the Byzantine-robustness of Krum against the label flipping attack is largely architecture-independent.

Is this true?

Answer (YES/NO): NO